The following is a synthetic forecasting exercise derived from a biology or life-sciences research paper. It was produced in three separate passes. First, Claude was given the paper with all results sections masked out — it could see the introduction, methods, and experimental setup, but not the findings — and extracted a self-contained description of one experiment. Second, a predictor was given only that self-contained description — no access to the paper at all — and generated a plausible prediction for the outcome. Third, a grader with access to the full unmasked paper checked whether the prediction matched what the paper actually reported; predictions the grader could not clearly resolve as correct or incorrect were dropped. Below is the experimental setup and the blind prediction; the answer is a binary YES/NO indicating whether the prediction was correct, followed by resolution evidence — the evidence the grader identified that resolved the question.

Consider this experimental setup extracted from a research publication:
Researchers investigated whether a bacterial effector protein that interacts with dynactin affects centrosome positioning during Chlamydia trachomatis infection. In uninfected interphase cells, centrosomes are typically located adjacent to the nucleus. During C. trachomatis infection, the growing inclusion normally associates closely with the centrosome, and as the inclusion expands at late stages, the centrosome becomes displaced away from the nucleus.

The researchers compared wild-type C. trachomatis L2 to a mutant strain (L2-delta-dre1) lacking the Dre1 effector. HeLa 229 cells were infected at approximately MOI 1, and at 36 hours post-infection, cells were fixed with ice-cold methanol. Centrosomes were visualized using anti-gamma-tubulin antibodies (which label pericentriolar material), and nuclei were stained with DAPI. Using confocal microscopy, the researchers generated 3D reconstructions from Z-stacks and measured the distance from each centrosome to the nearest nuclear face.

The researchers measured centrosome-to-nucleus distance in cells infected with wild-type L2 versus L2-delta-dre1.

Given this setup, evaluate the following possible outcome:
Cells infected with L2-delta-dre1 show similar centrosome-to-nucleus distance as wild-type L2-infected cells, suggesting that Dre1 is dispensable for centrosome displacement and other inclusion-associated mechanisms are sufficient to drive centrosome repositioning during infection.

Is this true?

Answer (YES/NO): NO